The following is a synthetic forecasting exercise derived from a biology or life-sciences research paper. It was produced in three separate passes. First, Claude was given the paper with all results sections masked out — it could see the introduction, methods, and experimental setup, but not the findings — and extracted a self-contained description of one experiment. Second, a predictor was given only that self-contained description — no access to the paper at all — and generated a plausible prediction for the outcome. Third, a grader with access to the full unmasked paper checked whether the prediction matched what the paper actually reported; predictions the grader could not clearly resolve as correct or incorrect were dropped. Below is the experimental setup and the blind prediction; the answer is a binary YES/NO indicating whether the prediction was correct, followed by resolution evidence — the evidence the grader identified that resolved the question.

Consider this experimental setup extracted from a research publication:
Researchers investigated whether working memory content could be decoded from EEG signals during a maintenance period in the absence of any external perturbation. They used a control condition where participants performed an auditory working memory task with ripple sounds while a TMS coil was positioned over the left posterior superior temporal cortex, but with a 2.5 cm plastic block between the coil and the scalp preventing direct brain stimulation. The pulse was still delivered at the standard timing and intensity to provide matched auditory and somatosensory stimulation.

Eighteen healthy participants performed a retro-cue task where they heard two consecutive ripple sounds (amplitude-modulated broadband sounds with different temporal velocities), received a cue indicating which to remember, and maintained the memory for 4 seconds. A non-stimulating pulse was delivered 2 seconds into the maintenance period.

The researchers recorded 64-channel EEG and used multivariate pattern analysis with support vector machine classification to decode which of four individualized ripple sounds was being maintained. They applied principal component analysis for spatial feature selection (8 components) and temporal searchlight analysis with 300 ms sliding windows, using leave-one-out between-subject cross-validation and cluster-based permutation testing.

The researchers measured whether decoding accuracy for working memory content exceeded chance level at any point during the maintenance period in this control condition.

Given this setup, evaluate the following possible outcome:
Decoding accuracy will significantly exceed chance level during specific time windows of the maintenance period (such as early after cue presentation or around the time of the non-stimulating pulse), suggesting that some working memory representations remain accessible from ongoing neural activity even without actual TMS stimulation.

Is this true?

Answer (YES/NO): NO